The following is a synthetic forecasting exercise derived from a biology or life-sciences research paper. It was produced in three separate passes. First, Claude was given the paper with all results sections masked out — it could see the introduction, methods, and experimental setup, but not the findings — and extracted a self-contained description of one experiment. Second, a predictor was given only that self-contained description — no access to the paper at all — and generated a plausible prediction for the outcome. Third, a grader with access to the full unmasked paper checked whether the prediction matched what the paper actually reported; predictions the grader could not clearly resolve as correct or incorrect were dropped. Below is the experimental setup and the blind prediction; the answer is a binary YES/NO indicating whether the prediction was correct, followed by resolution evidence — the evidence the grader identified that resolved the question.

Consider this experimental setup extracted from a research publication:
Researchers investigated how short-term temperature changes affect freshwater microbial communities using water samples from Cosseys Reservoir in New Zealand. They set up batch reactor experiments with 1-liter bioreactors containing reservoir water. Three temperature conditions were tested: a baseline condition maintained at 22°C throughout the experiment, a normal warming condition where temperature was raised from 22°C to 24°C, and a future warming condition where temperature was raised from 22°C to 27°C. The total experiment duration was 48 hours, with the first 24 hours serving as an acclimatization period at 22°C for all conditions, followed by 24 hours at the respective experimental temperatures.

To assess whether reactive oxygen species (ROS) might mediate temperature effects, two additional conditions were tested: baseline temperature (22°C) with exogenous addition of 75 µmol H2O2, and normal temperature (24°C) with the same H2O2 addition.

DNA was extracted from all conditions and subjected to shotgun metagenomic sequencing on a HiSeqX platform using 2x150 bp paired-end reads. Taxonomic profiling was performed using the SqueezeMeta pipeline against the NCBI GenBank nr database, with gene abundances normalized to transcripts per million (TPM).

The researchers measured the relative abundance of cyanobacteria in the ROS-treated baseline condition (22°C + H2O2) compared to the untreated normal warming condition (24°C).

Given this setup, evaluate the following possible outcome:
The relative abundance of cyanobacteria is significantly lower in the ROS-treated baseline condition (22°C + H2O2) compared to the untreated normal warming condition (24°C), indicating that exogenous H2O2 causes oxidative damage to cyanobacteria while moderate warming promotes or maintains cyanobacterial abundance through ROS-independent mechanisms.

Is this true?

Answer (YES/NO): NO